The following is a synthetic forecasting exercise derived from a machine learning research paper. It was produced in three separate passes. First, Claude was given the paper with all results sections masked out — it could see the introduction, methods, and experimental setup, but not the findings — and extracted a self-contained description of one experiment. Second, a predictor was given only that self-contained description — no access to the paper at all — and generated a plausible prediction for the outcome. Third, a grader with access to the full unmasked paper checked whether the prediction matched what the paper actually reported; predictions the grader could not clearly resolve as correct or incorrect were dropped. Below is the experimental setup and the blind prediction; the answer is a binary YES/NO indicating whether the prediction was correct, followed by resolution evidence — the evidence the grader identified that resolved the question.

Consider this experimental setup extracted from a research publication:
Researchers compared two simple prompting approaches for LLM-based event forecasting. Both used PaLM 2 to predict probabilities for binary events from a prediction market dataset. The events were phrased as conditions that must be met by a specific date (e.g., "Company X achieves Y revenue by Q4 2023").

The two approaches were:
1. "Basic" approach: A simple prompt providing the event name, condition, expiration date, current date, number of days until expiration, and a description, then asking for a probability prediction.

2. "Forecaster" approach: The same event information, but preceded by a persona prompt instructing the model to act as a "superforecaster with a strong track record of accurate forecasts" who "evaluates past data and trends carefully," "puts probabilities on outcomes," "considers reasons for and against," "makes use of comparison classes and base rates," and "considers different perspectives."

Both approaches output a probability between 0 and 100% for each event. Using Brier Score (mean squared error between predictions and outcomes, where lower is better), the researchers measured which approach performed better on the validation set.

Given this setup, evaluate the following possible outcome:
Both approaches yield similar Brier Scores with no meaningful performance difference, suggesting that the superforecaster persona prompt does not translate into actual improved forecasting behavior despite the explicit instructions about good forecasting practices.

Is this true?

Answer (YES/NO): NO